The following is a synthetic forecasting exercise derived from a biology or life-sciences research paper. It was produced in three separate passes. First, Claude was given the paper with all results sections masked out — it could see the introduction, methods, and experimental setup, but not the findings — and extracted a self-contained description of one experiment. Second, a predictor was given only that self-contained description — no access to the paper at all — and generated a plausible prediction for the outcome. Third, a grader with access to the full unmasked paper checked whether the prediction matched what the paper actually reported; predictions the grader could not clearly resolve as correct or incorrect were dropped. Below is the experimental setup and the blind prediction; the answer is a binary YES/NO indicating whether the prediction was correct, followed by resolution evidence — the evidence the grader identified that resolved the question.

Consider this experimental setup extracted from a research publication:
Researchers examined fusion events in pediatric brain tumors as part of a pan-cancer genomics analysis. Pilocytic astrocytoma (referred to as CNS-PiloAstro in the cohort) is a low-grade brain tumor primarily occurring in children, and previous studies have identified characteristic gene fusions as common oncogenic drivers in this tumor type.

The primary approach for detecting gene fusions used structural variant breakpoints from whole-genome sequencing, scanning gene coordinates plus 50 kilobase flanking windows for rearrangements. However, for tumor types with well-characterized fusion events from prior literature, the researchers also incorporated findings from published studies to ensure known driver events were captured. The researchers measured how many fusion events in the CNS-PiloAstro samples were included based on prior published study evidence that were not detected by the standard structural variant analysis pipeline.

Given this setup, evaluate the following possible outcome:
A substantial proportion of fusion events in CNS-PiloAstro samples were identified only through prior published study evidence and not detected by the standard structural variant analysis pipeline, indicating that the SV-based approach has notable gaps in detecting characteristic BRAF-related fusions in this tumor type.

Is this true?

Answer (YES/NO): NO